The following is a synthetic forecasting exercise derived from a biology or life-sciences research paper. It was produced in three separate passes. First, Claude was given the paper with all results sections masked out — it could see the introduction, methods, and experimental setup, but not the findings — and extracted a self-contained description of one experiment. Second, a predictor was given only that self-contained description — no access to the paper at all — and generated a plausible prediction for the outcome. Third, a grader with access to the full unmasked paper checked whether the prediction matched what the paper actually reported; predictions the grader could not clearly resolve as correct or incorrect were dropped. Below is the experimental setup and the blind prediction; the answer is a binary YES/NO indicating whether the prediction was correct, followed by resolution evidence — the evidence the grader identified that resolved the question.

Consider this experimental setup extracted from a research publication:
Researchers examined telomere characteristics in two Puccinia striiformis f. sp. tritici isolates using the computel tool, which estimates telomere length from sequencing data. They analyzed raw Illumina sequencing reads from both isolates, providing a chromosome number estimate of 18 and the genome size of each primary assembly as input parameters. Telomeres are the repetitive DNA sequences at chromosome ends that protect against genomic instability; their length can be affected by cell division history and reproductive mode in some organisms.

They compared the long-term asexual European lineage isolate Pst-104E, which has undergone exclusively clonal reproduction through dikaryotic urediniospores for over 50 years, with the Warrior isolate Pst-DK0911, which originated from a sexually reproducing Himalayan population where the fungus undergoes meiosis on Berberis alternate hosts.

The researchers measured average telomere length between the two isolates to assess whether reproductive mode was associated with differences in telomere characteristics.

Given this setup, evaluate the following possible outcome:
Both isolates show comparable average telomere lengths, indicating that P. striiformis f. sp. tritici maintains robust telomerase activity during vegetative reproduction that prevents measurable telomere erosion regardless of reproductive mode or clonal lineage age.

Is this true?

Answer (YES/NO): NO